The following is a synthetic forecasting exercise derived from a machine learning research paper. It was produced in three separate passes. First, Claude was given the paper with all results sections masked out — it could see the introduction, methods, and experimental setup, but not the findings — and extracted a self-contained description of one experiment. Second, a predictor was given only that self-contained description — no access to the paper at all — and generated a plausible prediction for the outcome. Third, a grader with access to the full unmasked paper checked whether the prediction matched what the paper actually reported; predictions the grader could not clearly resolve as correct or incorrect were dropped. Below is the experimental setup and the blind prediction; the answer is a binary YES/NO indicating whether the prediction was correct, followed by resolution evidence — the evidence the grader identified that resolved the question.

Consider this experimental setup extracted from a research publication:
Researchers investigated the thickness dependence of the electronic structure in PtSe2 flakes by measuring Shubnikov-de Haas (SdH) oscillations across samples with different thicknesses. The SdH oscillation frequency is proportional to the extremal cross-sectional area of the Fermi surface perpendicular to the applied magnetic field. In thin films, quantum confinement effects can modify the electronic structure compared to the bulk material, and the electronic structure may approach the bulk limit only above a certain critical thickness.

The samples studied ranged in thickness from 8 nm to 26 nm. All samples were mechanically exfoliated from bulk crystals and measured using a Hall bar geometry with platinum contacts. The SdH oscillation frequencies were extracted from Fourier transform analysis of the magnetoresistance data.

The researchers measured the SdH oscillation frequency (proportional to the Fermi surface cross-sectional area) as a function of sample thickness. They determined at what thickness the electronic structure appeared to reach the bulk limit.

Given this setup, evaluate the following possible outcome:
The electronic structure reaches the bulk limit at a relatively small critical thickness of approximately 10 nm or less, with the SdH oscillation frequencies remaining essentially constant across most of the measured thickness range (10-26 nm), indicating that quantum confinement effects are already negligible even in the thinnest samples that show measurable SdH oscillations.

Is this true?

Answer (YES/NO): NO